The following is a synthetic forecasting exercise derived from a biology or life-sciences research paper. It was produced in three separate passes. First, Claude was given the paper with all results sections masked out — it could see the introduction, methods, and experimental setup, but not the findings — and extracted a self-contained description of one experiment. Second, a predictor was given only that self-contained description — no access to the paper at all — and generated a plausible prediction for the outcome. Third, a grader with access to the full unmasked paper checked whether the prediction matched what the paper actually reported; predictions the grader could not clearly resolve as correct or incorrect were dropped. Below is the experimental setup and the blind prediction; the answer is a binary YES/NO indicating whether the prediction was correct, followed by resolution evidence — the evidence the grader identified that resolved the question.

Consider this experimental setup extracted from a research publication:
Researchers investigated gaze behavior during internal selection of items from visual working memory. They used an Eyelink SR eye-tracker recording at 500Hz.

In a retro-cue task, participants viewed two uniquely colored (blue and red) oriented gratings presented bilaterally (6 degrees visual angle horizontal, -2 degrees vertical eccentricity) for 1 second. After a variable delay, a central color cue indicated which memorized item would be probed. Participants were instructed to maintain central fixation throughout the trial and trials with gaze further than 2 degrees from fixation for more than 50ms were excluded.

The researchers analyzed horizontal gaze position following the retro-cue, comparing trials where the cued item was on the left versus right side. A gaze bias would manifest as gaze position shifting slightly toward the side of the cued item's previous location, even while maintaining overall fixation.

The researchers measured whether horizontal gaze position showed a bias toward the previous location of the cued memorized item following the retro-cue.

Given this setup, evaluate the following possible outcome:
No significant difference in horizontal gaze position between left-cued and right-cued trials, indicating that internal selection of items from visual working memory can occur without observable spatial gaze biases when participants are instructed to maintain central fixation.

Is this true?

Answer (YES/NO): NO